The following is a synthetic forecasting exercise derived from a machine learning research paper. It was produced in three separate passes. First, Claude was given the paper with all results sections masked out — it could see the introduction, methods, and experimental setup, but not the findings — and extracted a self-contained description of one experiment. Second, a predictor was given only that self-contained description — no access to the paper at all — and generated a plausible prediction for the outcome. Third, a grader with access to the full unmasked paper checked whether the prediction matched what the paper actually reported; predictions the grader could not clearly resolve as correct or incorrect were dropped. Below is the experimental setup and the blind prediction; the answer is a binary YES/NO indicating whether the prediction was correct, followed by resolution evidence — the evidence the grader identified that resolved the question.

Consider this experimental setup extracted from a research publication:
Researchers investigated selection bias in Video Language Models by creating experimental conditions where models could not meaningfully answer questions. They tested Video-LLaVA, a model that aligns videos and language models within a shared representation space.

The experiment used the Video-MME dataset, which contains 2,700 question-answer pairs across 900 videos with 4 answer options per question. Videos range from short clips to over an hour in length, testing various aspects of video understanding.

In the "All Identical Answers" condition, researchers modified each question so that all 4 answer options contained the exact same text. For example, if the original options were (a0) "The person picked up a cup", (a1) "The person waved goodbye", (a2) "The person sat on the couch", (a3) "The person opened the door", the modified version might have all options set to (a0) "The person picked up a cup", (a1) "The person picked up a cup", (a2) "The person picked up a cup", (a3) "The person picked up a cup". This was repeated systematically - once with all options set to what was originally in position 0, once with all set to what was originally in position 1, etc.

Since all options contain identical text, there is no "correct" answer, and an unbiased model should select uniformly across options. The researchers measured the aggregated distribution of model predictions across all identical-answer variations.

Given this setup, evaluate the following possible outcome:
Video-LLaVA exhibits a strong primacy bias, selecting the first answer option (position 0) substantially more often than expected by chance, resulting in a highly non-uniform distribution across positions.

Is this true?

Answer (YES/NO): NO